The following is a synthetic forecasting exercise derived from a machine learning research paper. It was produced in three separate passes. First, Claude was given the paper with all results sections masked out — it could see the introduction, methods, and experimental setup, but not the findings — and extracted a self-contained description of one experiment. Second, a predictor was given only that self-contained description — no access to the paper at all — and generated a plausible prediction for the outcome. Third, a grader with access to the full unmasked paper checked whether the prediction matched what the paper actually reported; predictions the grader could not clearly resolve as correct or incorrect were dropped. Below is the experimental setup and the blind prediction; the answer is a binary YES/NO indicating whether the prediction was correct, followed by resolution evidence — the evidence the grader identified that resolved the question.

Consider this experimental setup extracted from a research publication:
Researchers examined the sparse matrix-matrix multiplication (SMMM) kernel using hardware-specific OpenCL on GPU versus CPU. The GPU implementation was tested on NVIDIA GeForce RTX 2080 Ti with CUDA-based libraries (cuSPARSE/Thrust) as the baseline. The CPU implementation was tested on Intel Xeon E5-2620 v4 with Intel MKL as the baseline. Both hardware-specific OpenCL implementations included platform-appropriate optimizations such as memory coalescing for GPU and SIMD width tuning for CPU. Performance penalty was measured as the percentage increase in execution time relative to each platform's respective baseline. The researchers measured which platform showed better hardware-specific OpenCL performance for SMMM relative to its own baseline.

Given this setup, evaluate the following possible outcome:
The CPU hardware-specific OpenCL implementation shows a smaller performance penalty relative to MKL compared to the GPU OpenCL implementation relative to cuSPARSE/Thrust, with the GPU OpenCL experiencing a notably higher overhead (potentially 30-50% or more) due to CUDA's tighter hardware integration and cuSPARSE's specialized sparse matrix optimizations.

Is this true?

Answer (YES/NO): NO